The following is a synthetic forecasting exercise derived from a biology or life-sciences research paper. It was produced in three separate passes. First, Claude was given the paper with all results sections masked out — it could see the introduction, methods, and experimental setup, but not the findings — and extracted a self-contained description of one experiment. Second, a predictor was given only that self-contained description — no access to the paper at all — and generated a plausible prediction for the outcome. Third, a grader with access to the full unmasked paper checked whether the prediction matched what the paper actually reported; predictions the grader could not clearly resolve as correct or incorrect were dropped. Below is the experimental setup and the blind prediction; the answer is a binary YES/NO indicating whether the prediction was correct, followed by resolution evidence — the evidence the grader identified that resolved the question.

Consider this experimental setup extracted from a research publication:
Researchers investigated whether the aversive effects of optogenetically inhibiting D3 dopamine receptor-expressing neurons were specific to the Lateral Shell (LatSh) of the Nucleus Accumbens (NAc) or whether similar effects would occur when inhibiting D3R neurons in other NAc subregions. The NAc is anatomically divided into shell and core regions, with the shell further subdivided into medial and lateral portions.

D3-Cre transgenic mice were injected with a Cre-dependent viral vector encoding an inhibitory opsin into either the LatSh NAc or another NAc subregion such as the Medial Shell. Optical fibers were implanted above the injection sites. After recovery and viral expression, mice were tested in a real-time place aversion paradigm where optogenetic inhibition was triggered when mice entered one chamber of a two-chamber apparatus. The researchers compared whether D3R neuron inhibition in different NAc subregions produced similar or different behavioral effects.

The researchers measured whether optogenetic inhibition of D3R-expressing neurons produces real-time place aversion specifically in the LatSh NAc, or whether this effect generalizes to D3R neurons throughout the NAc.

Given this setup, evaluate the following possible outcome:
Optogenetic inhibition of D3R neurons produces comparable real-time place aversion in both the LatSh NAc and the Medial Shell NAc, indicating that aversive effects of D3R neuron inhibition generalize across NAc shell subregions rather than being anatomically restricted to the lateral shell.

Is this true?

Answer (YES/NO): NO